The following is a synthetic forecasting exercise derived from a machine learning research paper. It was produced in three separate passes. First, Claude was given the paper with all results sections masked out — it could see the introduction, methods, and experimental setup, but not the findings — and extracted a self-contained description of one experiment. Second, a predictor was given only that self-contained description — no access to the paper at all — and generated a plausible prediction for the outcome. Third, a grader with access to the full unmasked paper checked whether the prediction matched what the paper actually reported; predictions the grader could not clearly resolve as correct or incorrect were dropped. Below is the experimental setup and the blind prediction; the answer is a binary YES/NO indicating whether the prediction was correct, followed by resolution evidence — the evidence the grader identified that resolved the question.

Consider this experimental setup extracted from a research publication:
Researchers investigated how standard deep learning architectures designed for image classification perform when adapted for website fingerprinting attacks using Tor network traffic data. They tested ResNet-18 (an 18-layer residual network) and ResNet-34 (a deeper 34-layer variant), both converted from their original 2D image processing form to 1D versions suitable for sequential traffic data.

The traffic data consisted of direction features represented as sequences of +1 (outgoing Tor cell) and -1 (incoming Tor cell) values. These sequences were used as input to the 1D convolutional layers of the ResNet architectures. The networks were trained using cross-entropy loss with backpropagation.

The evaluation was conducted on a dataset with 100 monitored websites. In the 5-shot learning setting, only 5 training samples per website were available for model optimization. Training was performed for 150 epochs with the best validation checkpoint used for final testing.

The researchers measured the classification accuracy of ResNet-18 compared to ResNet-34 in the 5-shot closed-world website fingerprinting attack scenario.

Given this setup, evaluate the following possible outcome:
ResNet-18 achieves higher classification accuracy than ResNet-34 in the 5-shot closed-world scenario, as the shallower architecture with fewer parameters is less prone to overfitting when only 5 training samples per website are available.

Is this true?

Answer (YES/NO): NO